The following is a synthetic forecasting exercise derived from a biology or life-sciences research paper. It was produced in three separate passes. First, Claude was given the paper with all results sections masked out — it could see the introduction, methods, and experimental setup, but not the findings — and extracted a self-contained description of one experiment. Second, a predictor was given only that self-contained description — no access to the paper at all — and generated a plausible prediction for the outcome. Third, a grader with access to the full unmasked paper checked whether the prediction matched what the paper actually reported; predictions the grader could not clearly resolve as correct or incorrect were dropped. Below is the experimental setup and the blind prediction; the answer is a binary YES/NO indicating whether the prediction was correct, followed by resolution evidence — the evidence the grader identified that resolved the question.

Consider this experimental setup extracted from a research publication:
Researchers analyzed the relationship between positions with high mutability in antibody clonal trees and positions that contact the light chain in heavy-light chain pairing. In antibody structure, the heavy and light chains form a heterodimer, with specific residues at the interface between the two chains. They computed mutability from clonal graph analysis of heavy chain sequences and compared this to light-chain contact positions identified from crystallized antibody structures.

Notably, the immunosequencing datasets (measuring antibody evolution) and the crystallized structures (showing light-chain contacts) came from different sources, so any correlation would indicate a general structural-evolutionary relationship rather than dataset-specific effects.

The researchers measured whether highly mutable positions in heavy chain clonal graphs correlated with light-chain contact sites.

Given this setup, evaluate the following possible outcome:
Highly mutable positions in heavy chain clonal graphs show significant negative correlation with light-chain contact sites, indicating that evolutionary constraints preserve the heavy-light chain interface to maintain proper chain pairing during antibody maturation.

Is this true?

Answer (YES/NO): NO